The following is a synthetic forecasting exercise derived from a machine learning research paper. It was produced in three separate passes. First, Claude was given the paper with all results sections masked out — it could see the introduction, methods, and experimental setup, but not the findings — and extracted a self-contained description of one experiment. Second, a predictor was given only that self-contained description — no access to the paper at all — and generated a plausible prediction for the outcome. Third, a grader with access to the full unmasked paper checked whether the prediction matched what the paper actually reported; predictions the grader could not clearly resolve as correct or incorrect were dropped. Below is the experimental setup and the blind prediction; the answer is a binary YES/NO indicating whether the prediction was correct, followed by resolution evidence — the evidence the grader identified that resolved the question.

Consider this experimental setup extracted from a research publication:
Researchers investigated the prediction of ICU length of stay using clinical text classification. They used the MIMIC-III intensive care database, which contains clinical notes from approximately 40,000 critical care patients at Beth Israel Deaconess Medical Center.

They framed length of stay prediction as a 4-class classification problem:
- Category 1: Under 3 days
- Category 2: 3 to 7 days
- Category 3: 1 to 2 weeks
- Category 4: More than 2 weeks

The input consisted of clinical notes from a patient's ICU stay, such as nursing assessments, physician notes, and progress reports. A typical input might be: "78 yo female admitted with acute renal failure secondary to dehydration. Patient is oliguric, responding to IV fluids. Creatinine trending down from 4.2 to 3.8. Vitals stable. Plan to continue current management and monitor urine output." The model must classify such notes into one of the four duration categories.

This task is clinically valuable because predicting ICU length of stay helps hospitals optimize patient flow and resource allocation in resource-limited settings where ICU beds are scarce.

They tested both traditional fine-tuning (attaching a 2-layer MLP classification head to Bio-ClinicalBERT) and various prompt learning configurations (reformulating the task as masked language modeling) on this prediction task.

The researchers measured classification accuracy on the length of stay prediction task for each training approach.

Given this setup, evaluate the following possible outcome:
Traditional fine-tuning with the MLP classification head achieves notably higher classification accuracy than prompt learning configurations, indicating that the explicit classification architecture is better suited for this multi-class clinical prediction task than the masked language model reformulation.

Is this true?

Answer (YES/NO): NO